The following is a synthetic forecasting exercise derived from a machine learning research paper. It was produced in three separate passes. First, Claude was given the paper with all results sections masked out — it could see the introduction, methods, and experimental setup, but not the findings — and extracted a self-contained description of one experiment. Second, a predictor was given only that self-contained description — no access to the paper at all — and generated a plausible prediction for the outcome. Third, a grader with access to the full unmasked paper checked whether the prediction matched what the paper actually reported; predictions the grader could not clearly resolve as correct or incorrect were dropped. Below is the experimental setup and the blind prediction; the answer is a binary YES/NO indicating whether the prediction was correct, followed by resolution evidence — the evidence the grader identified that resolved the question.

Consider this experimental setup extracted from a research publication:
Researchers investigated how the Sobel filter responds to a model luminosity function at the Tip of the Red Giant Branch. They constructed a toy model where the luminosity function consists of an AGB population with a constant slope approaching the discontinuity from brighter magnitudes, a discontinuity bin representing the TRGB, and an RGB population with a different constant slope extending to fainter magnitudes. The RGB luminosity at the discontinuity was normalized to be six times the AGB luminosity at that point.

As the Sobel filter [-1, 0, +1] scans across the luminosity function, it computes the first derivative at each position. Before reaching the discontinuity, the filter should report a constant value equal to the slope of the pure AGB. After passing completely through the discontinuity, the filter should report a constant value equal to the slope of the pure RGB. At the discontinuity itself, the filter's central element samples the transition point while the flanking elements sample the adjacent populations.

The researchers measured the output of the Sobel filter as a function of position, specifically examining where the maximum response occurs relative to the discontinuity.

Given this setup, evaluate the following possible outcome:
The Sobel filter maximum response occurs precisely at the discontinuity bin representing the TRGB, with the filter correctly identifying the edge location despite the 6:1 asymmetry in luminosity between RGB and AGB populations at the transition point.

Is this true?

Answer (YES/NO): YES